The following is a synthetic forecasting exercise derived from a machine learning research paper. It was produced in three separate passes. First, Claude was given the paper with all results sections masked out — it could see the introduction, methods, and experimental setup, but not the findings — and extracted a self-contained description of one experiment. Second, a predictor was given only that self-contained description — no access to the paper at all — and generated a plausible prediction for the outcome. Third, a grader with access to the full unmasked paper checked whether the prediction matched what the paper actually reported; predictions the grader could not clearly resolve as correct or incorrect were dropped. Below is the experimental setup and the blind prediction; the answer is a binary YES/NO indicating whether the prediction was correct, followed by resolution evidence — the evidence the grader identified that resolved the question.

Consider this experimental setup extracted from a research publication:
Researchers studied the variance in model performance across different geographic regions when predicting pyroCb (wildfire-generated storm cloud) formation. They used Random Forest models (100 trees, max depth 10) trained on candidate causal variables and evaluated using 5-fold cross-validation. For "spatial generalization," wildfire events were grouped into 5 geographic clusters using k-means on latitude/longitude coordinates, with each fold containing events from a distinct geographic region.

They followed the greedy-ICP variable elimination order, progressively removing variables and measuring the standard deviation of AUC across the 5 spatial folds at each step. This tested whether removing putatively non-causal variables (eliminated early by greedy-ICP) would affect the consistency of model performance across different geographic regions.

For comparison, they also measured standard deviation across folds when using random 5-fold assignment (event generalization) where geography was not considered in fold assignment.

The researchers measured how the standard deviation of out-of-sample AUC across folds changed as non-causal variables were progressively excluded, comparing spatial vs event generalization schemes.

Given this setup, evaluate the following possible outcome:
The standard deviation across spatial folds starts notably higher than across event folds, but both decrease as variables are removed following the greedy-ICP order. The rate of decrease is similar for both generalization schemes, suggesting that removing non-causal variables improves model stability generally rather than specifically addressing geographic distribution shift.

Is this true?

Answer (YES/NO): NO